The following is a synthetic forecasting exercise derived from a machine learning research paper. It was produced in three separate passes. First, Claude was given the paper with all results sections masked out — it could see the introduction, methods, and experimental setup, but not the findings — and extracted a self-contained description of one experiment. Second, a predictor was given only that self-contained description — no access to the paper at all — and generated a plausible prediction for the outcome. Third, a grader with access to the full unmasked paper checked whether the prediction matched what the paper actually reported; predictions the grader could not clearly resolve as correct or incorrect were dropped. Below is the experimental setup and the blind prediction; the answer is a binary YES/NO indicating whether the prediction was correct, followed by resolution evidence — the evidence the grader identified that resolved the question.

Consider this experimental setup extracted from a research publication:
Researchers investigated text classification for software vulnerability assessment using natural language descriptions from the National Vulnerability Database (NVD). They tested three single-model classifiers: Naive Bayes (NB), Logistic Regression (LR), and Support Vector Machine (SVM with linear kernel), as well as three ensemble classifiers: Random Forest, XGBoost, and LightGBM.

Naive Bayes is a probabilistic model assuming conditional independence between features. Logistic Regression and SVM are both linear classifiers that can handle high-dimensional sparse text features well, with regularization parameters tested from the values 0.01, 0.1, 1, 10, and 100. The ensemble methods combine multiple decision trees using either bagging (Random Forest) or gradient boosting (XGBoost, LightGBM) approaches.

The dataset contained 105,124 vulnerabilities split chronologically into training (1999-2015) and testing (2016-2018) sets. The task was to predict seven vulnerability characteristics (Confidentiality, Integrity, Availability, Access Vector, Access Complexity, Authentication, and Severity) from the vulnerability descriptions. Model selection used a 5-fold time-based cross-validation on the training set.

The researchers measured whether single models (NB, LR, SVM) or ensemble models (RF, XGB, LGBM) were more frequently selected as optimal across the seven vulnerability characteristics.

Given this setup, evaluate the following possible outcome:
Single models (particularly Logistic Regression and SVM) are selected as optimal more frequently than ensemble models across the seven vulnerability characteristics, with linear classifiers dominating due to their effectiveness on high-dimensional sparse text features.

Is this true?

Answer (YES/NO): NO